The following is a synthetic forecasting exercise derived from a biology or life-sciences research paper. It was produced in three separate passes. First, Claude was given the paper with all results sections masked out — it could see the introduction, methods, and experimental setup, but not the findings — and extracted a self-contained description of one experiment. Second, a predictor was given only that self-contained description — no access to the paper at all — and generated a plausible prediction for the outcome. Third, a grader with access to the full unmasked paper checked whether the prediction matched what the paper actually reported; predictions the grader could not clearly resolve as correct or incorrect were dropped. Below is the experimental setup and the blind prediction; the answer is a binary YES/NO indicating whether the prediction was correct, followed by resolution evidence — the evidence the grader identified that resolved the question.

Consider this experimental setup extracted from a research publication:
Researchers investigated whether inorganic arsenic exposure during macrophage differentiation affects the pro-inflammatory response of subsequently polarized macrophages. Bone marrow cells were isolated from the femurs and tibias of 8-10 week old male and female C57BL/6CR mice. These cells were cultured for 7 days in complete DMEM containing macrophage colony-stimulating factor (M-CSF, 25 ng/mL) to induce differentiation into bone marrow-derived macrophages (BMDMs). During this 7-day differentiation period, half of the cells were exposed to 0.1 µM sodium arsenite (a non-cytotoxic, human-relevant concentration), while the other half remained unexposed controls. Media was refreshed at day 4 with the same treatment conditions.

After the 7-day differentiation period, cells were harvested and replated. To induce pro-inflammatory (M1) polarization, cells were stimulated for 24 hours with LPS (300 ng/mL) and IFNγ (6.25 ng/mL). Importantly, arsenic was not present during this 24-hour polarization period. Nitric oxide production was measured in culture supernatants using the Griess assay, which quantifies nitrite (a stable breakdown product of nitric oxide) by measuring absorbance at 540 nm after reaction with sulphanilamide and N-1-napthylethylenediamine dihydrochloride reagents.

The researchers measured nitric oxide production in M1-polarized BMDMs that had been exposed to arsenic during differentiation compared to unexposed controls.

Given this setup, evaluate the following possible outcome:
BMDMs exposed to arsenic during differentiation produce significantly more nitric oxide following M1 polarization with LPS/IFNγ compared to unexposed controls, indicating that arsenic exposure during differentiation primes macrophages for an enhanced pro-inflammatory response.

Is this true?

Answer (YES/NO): NO